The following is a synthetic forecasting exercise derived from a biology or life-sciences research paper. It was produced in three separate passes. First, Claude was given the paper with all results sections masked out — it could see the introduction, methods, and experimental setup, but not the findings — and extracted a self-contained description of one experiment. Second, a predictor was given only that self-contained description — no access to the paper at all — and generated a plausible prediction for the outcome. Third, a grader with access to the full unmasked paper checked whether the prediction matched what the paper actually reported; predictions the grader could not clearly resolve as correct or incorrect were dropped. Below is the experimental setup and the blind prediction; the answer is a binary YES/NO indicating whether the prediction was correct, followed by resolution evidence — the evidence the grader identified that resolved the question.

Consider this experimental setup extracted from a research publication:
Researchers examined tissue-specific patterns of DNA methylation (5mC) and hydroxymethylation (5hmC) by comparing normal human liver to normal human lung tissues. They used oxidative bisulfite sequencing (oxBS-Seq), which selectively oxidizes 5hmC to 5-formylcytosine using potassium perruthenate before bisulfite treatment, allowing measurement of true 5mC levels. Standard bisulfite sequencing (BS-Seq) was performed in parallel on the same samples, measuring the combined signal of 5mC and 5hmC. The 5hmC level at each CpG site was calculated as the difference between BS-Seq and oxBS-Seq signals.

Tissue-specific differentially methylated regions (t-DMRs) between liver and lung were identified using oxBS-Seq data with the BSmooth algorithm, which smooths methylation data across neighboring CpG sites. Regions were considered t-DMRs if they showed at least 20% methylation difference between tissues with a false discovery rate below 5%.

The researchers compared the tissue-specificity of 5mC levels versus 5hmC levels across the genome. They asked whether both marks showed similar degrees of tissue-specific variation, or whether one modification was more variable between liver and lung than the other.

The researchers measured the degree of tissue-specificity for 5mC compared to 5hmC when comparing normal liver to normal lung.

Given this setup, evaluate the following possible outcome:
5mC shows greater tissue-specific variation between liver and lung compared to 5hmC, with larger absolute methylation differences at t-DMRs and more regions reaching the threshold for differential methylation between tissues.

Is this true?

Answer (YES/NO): NO